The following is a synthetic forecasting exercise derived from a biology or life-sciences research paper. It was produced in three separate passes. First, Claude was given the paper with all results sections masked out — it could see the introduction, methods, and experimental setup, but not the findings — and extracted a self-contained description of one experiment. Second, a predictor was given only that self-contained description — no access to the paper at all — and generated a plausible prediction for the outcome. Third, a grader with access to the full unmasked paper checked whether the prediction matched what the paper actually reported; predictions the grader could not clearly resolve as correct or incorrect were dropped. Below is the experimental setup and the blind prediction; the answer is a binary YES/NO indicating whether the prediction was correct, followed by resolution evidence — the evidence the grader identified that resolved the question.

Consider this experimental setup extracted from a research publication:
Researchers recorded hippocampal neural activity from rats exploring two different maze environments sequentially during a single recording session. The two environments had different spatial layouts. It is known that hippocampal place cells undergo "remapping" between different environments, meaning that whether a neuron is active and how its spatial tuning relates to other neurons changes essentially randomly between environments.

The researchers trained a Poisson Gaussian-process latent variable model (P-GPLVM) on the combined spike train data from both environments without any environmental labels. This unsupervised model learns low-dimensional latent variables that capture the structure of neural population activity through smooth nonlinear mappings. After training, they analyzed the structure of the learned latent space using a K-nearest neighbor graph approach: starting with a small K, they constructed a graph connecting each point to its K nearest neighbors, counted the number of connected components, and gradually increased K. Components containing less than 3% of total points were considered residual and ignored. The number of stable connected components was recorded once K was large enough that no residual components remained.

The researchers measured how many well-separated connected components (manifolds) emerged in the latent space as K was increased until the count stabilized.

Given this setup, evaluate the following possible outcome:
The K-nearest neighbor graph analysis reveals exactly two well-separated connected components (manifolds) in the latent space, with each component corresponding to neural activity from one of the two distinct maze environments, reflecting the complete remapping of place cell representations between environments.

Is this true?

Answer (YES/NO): YES